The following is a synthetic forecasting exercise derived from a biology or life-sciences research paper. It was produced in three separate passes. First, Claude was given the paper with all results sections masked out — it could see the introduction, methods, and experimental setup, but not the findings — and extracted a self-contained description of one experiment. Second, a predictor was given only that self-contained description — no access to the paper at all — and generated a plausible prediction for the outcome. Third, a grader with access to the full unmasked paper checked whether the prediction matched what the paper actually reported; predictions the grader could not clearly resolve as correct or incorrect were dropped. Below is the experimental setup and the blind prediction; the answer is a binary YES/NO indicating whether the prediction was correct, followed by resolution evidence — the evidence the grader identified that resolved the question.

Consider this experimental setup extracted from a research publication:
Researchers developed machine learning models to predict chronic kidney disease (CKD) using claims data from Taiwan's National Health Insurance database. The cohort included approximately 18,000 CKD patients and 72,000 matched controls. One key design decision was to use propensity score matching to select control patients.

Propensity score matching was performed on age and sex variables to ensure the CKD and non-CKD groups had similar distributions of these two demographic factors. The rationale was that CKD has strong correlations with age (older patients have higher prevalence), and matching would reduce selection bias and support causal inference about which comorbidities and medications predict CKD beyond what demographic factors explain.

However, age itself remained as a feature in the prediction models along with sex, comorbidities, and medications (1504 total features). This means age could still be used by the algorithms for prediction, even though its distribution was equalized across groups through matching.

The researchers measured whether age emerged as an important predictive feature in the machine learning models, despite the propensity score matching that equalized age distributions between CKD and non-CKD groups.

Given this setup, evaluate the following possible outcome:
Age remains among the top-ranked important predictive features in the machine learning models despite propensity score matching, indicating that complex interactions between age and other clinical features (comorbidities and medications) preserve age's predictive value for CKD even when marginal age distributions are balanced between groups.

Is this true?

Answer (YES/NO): YES